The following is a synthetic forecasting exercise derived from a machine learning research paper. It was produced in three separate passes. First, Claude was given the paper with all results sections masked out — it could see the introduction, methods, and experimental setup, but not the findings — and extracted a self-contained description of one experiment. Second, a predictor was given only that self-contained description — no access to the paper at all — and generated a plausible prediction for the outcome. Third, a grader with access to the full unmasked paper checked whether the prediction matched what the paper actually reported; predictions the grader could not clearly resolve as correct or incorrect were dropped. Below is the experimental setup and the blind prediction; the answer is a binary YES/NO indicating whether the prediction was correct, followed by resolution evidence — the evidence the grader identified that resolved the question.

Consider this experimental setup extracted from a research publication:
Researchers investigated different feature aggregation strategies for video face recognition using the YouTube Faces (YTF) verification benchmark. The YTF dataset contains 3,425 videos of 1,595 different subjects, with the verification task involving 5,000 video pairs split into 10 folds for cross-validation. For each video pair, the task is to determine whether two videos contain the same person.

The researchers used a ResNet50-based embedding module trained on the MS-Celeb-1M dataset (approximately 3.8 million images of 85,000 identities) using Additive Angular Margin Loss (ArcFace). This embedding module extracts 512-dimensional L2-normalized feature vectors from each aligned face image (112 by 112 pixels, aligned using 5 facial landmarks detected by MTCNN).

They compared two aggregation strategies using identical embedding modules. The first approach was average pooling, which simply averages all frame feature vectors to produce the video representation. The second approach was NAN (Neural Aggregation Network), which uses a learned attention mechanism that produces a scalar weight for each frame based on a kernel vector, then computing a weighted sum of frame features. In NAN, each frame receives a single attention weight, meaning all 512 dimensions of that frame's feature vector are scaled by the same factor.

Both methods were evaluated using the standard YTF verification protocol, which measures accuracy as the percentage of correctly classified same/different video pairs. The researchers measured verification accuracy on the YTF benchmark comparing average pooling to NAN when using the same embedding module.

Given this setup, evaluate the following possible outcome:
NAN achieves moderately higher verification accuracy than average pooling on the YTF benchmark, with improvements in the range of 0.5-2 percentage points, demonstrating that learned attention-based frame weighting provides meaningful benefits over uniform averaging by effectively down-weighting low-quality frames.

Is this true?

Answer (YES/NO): NO